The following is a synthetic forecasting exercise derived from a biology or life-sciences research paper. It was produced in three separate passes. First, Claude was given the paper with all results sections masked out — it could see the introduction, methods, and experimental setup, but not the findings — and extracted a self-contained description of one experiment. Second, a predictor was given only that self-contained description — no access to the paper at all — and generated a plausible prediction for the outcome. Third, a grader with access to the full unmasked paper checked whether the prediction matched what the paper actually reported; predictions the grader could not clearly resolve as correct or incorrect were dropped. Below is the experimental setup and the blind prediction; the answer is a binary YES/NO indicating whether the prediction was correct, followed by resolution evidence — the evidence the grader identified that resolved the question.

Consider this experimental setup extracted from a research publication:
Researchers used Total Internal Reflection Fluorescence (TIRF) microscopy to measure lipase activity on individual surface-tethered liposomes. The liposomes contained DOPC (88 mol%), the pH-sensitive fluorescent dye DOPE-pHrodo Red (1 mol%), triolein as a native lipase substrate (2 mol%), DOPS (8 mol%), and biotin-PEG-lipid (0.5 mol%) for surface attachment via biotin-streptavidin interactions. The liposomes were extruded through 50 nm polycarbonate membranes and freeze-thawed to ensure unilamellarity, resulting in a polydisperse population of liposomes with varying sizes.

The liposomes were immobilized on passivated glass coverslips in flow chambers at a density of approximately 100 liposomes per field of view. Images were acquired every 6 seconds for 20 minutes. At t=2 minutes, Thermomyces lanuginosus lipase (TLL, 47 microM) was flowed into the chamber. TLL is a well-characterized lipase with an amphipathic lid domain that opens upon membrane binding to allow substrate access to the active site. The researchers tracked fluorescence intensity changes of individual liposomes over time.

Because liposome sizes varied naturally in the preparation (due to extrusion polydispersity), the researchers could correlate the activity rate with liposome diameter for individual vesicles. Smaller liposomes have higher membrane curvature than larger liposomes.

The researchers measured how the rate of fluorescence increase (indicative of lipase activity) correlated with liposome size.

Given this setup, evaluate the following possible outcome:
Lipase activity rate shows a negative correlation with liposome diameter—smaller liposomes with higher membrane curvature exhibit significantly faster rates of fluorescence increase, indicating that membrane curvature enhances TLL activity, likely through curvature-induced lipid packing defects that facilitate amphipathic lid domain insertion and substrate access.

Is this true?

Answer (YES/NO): NO